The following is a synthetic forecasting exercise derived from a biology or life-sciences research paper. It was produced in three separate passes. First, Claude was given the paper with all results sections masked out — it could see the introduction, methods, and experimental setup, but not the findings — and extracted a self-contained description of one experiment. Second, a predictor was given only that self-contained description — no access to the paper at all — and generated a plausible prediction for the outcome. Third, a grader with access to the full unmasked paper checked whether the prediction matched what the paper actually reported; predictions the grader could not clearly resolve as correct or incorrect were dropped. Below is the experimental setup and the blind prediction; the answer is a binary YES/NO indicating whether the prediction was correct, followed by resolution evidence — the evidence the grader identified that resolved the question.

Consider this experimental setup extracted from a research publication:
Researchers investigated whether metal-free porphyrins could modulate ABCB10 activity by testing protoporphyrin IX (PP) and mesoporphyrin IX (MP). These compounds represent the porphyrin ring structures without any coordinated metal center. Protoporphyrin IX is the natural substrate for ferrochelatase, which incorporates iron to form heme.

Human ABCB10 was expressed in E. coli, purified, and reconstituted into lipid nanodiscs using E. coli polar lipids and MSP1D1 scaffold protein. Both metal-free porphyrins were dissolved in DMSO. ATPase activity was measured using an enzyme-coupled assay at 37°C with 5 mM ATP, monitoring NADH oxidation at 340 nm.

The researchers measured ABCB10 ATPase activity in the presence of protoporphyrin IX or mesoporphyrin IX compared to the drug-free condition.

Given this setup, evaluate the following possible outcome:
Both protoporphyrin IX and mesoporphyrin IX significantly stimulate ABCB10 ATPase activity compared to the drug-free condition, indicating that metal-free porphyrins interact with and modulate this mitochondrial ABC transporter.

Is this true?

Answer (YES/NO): NO